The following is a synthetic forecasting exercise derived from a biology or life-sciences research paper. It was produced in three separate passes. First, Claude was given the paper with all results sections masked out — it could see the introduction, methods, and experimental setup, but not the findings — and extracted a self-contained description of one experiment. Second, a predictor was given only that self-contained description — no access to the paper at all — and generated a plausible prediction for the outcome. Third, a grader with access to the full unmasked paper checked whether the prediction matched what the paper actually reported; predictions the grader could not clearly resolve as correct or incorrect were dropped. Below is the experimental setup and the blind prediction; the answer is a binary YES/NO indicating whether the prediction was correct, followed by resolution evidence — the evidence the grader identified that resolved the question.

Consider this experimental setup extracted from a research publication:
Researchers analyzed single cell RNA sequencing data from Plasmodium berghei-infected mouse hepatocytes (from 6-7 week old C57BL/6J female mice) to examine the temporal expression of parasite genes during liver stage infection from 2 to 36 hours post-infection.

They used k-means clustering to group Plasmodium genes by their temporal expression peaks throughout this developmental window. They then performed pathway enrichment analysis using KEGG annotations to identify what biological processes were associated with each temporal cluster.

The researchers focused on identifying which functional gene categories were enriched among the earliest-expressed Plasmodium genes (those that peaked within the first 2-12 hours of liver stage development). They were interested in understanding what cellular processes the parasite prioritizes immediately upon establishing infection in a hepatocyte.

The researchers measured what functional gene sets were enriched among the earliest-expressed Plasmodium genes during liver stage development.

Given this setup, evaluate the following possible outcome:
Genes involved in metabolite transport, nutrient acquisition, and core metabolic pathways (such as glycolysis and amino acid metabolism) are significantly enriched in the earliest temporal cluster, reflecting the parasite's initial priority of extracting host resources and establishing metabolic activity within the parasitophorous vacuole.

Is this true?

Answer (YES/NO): NO